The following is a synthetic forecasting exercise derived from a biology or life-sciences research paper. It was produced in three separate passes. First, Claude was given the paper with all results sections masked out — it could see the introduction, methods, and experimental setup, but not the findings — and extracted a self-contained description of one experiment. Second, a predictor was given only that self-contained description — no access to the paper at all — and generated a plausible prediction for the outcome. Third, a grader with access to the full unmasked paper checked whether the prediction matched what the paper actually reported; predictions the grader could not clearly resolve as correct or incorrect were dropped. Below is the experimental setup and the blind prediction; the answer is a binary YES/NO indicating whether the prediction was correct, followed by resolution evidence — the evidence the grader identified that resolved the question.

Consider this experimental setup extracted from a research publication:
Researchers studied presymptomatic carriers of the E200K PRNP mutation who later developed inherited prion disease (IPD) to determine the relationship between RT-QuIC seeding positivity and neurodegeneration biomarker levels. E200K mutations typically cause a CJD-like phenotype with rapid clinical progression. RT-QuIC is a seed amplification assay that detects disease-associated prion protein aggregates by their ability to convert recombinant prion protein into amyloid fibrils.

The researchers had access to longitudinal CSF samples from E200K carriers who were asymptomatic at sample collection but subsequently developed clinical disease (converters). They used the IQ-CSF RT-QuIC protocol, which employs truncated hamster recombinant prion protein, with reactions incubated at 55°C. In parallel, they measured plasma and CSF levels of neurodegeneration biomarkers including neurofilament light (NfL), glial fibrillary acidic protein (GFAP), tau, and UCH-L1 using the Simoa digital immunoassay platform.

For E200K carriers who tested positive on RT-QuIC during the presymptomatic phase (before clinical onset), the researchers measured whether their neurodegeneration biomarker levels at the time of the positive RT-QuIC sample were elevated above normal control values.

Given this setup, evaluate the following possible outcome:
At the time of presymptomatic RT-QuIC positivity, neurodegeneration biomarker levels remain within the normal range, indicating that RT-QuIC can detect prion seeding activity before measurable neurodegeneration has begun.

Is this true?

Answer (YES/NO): YES